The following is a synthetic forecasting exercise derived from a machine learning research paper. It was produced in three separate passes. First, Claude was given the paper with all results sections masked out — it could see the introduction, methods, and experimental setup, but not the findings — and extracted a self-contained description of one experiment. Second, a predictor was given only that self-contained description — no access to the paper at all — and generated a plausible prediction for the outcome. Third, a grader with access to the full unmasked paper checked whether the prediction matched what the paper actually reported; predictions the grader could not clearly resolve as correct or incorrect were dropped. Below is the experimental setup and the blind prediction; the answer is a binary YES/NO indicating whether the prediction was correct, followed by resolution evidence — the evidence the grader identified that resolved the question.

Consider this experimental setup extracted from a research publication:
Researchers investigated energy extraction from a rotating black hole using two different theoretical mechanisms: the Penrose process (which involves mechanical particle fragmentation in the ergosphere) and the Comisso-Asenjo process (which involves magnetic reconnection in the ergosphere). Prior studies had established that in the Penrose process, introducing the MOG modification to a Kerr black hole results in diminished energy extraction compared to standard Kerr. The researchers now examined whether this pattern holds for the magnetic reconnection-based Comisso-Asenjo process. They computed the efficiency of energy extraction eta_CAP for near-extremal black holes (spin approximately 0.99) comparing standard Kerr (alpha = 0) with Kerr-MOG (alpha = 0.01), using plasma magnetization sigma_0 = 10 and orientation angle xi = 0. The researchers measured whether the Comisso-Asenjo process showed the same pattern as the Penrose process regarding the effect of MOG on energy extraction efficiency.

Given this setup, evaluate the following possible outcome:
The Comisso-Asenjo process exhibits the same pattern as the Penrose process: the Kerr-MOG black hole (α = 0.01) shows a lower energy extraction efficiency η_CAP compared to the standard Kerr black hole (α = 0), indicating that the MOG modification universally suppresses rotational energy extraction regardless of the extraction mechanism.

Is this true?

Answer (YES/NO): NO